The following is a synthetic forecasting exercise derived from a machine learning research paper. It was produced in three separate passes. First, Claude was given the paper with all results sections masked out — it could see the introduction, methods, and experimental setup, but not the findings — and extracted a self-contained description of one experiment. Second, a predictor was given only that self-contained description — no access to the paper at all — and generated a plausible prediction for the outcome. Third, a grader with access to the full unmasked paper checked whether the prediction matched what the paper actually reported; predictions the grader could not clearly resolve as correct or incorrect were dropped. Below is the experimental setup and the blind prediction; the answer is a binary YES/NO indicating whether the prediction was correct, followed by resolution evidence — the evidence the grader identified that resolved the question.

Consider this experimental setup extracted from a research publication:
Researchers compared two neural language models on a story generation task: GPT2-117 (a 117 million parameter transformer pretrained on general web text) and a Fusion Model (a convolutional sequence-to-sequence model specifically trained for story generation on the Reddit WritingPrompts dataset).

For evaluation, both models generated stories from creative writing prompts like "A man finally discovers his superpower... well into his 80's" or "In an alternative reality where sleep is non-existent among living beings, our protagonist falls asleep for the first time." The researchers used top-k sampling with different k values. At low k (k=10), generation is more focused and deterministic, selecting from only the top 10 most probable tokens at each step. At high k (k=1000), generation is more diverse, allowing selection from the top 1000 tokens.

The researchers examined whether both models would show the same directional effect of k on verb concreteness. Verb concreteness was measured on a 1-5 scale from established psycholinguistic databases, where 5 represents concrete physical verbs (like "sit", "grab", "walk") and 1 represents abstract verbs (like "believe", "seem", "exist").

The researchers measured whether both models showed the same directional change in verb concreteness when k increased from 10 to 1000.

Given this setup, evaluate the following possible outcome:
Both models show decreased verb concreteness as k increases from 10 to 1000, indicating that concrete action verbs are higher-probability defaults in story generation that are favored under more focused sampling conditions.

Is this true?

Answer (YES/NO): NO